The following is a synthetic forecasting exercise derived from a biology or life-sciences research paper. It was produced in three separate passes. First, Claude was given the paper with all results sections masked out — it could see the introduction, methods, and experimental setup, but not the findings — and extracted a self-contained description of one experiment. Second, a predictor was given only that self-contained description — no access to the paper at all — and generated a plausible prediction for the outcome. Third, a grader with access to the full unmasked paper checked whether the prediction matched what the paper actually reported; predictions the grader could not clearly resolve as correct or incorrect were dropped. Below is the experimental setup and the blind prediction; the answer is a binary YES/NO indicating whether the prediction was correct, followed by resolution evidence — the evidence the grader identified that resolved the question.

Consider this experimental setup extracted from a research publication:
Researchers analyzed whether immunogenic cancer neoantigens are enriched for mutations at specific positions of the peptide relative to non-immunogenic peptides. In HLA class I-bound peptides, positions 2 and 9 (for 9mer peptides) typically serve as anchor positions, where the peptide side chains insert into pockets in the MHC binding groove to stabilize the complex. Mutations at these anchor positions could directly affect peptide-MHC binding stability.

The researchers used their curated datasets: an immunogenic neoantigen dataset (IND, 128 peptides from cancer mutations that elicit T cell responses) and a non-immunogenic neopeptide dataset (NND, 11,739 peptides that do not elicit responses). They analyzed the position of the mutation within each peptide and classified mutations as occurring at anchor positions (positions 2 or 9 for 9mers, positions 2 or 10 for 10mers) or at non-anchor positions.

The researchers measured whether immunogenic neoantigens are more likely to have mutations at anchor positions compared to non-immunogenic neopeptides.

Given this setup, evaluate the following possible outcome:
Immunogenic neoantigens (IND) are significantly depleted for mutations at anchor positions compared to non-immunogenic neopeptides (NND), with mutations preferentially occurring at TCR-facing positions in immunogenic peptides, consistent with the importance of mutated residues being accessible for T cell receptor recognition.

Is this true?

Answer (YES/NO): NO